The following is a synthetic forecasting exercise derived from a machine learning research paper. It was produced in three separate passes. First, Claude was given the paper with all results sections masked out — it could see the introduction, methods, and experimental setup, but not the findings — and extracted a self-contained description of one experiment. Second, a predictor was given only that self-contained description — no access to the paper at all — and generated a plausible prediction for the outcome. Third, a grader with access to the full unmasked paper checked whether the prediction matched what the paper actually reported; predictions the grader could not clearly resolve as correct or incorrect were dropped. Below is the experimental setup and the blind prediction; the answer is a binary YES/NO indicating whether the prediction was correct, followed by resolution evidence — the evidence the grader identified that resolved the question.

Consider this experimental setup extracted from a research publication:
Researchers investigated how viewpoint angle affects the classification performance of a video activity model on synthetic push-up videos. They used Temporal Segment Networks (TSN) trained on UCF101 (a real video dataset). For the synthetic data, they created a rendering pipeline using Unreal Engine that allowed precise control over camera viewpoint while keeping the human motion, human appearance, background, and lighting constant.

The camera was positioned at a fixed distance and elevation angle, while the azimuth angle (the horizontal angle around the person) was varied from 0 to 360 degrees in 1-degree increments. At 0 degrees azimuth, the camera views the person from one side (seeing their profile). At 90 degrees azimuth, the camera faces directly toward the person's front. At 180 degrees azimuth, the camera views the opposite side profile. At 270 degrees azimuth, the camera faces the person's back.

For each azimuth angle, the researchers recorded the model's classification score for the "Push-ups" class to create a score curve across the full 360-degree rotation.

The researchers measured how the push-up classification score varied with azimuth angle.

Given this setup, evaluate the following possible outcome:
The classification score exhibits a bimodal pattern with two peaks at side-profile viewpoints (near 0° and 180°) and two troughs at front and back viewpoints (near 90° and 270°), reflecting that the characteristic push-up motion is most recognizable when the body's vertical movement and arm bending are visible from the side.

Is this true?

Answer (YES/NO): YES